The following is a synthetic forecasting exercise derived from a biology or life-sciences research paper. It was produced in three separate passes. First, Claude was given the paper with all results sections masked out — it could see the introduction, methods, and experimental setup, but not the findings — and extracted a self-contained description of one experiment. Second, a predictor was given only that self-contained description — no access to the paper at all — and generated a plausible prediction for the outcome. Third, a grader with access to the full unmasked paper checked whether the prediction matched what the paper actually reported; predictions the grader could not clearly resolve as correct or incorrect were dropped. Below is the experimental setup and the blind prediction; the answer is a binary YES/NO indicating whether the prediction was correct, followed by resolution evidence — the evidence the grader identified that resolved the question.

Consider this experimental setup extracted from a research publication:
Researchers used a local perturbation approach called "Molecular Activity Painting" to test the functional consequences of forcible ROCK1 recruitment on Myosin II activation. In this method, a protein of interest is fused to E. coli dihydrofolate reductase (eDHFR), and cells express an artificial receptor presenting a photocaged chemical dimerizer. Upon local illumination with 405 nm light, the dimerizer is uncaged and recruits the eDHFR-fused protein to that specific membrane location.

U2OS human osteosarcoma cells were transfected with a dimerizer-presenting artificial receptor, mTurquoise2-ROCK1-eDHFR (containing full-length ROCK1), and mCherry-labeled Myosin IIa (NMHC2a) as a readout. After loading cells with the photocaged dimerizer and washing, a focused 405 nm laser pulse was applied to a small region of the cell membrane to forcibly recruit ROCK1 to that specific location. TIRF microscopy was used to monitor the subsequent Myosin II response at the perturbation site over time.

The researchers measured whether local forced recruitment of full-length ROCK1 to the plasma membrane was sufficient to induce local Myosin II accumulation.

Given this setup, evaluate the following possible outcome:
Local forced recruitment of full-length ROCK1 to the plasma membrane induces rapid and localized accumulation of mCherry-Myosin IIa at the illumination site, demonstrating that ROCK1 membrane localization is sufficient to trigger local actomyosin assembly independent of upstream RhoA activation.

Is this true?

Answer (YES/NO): YES